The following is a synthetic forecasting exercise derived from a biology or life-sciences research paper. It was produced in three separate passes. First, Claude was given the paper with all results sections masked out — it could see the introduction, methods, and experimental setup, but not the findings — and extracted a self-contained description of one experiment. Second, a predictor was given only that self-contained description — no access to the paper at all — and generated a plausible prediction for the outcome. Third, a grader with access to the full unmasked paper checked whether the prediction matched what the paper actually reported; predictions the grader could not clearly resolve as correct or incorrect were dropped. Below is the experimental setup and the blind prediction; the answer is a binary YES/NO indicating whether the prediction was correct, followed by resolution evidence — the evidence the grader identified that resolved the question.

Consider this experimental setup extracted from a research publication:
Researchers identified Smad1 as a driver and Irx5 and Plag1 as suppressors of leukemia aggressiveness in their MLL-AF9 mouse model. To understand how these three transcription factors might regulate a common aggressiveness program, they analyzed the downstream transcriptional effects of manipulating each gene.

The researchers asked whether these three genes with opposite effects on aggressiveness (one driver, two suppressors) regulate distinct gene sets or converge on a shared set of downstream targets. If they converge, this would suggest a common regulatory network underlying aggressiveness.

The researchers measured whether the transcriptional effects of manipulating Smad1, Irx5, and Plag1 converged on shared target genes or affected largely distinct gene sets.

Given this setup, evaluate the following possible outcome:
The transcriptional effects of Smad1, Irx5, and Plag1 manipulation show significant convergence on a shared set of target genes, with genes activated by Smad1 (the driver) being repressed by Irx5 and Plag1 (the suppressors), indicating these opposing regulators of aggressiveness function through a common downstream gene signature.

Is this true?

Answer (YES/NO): YES